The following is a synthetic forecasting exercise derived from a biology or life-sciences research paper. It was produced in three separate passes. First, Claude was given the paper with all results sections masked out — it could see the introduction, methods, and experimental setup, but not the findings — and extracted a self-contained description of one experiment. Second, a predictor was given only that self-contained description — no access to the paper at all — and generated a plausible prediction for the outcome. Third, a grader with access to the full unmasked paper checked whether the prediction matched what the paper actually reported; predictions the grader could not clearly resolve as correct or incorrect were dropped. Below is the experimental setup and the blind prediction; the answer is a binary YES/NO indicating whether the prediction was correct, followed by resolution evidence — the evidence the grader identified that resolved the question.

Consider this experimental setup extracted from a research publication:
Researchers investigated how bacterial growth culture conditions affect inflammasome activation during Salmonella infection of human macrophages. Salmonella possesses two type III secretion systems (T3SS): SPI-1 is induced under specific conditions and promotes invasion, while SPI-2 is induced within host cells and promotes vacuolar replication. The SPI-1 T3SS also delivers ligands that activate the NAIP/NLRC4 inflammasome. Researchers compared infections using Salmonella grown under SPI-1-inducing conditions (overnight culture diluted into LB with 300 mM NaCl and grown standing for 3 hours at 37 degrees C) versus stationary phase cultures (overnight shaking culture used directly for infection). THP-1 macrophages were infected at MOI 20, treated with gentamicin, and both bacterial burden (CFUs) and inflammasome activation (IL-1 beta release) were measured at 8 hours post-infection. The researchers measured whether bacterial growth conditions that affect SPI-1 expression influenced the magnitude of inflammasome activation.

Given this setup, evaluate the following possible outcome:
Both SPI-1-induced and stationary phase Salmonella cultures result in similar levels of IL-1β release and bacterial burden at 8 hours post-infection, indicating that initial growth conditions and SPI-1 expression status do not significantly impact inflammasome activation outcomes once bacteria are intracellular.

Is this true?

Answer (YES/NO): NO